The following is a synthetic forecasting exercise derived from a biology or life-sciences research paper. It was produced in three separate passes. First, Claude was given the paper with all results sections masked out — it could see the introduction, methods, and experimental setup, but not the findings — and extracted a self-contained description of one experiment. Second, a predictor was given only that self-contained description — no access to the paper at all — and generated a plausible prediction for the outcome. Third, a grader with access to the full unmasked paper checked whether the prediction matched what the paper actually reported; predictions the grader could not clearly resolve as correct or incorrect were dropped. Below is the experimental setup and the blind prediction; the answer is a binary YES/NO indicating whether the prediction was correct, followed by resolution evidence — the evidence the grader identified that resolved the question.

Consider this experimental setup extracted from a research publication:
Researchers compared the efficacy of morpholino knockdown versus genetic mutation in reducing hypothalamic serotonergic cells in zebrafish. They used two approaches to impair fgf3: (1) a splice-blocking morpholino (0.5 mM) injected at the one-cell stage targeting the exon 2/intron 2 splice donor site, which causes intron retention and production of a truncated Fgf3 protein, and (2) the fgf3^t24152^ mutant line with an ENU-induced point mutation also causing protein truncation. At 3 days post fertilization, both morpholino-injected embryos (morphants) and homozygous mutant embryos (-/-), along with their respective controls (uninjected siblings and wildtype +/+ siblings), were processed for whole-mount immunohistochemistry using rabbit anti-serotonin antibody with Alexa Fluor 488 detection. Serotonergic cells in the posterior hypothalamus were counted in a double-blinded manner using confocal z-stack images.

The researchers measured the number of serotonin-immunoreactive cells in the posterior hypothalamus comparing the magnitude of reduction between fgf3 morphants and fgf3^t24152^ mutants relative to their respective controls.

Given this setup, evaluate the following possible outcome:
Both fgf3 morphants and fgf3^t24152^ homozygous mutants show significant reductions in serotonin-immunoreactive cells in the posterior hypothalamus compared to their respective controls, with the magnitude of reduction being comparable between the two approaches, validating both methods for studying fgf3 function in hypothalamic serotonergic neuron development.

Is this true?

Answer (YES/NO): NO